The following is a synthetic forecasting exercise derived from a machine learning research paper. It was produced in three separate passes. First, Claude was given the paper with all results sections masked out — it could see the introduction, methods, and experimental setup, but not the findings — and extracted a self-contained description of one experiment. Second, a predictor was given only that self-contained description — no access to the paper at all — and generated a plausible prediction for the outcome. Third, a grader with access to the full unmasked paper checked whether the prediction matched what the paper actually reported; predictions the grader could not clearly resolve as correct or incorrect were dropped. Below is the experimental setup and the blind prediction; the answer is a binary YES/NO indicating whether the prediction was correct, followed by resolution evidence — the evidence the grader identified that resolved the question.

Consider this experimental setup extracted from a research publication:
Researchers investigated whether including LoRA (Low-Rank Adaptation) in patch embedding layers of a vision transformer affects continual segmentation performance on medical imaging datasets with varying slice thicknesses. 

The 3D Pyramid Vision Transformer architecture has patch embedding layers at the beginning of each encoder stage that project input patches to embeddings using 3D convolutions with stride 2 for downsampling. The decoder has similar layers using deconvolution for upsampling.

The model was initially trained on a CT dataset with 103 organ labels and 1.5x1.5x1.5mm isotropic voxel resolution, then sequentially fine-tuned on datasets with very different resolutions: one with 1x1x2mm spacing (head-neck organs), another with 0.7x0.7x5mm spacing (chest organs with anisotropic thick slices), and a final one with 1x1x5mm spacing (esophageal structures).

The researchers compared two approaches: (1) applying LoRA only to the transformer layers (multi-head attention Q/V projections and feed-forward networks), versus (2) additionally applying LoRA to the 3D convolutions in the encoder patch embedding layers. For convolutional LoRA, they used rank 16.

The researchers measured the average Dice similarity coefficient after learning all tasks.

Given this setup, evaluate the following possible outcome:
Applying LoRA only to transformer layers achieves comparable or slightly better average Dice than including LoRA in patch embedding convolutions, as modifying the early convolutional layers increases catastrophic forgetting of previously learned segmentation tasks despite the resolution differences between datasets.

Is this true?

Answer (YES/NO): NO